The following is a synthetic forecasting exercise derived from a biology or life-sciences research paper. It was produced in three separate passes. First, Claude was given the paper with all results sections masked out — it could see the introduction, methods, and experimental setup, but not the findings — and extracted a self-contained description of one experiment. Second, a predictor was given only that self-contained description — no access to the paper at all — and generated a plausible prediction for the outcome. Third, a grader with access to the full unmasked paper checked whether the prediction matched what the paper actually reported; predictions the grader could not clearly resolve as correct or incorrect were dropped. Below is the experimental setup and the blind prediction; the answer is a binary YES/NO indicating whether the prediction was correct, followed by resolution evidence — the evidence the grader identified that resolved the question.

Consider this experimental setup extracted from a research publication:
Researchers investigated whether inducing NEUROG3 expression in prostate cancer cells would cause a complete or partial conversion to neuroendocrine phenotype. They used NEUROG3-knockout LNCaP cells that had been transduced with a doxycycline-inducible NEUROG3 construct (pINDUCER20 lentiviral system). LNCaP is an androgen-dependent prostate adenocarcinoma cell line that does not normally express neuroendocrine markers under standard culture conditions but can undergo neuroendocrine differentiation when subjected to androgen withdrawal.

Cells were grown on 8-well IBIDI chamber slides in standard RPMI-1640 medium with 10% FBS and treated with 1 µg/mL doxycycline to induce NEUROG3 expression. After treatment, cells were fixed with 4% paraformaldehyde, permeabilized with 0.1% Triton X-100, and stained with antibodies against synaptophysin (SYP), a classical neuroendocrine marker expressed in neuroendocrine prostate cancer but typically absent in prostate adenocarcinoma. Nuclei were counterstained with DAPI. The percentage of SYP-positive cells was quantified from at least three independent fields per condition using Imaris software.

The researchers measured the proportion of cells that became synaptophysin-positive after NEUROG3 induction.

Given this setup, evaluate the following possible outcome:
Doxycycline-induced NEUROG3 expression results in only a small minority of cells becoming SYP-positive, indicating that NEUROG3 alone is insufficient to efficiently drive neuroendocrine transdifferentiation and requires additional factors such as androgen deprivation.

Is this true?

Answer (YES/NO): NO